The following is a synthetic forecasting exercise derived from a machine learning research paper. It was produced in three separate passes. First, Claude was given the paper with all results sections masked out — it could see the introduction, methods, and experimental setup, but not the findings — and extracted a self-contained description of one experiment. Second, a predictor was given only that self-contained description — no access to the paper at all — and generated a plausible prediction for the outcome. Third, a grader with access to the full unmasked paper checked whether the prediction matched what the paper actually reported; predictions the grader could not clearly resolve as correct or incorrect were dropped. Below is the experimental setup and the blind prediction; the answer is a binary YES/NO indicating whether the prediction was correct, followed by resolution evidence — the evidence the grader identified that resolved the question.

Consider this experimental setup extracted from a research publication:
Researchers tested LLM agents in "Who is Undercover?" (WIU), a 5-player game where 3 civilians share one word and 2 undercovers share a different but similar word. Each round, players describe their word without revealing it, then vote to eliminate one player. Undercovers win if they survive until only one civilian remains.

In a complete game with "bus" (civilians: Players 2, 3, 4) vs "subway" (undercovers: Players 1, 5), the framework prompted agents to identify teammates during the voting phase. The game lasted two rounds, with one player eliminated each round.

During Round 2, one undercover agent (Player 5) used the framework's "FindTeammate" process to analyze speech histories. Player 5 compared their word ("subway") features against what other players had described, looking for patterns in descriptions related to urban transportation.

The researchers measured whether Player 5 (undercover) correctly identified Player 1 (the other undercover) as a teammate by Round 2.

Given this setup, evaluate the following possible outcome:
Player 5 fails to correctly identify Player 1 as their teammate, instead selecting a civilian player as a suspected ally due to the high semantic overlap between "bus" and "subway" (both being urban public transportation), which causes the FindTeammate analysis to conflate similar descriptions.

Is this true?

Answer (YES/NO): NO